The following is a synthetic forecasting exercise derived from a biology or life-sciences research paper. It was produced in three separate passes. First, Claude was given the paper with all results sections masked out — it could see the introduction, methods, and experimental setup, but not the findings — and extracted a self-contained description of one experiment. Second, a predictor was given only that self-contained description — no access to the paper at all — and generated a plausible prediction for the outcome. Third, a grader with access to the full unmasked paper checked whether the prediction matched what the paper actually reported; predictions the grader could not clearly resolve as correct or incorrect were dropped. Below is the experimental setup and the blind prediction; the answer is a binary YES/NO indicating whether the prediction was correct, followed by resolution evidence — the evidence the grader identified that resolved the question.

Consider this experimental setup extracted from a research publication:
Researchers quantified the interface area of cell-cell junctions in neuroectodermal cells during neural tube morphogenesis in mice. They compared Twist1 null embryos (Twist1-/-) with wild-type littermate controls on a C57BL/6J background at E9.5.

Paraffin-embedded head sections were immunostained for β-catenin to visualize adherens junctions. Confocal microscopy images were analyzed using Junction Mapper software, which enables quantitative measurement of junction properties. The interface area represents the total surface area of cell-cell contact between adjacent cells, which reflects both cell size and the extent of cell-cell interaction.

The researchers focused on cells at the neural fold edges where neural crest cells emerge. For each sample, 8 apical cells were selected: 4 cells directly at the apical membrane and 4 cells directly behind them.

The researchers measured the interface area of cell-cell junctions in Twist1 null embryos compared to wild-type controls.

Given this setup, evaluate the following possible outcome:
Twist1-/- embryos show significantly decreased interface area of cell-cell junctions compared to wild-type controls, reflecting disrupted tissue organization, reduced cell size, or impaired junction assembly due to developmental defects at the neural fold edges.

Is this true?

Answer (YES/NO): YES